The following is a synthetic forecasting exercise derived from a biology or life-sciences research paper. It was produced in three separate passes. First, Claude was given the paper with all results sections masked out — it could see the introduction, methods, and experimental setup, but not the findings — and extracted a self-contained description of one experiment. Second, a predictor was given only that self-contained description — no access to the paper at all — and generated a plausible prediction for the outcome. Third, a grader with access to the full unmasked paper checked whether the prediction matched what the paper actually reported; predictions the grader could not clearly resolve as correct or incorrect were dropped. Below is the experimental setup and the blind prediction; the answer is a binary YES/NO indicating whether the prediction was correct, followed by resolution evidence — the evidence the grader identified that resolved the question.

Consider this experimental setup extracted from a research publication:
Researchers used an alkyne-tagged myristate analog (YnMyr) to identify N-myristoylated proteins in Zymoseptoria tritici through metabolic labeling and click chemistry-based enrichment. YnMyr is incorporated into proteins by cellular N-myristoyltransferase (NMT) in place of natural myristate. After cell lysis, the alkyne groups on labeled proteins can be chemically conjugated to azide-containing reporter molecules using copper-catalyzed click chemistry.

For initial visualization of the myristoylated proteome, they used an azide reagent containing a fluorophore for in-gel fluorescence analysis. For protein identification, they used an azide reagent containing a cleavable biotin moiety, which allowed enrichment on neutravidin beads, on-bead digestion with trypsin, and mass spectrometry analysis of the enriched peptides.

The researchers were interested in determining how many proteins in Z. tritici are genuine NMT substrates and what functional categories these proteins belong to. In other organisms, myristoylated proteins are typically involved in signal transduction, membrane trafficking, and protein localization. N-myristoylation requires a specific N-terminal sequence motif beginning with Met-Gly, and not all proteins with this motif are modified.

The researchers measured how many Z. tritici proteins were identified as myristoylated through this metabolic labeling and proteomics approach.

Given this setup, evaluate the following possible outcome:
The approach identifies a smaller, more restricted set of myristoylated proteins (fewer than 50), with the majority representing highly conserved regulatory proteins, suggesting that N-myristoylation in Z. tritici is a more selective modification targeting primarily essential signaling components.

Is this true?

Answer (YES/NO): NO